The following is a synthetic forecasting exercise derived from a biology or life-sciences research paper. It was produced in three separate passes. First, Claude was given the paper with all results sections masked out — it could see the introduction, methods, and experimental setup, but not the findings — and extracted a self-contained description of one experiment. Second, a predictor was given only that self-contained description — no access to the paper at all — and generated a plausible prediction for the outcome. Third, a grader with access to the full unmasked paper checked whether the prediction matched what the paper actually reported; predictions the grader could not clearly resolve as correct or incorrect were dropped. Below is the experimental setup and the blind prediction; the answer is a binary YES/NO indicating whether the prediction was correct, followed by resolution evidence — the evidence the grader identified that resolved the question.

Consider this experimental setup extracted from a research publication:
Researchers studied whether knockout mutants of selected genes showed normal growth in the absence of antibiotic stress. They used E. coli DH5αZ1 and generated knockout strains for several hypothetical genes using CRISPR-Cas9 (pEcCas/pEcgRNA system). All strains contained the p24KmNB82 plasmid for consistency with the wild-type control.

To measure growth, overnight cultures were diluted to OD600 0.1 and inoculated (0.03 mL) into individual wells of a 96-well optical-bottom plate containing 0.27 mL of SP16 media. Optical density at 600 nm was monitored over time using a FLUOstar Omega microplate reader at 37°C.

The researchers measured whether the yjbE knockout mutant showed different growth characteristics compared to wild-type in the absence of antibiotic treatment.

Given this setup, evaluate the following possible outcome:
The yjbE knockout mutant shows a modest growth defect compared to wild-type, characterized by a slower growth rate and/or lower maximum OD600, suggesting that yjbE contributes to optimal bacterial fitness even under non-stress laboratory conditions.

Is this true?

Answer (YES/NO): NO